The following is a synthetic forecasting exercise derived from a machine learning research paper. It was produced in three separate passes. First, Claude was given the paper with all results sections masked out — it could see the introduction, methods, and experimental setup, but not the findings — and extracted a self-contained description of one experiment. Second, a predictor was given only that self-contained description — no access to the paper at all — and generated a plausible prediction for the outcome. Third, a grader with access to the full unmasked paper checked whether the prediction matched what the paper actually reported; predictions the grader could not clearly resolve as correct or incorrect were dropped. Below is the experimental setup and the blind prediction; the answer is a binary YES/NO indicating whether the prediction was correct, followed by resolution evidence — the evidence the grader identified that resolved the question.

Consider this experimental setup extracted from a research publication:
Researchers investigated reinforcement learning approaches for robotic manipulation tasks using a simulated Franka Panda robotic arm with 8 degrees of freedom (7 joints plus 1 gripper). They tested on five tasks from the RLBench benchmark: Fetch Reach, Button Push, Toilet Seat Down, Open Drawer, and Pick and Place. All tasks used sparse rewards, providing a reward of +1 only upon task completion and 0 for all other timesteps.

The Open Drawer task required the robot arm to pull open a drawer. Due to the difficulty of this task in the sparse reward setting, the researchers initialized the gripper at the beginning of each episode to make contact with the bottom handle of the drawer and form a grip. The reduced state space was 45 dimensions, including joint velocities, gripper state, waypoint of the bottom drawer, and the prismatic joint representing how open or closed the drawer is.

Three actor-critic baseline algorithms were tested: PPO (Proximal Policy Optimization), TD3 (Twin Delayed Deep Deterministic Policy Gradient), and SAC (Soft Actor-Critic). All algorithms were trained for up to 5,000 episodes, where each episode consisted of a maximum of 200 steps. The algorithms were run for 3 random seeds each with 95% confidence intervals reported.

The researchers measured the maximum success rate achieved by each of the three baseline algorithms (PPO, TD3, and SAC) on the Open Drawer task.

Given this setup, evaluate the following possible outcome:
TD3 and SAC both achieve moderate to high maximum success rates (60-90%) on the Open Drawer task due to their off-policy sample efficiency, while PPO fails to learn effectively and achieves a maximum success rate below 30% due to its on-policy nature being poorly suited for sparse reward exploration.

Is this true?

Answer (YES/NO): NO